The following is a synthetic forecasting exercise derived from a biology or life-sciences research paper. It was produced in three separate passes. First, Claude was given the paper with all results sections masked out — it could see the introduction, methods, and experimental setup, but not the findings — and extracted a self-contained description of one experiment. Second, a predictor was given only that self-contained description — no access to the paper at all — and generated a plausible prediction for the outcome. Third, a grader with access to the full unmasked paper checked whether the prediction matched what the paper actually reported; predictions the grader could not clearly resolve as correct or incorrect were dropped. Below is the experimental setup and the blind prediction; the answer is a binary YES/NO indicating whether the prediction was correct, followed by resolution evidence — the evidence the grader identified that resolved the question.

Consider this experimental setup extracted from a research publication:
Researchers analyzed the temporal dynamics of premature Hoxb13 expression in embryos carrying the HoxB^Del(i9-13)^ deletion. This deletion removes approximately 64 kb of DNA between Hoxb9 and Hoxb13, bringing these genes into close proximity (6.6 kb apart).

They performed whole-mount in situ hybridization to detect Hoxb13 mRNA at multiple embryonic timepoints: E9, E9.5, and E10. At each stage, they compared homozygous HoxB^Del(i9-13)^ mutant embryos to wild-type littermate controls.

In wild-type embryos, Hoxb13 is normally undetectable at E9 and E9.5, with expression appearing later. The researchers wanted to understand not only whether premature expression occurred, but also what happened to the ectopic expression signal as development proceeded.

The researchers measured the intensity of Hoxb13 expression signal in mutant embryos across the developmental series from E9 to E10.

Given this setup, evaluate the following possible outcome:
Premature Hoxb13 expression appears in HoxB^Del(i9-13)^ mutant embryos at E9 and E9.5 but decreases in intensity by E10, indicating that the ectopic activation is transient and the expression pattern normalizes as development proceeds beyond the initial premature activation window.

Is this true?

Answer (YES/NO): YES